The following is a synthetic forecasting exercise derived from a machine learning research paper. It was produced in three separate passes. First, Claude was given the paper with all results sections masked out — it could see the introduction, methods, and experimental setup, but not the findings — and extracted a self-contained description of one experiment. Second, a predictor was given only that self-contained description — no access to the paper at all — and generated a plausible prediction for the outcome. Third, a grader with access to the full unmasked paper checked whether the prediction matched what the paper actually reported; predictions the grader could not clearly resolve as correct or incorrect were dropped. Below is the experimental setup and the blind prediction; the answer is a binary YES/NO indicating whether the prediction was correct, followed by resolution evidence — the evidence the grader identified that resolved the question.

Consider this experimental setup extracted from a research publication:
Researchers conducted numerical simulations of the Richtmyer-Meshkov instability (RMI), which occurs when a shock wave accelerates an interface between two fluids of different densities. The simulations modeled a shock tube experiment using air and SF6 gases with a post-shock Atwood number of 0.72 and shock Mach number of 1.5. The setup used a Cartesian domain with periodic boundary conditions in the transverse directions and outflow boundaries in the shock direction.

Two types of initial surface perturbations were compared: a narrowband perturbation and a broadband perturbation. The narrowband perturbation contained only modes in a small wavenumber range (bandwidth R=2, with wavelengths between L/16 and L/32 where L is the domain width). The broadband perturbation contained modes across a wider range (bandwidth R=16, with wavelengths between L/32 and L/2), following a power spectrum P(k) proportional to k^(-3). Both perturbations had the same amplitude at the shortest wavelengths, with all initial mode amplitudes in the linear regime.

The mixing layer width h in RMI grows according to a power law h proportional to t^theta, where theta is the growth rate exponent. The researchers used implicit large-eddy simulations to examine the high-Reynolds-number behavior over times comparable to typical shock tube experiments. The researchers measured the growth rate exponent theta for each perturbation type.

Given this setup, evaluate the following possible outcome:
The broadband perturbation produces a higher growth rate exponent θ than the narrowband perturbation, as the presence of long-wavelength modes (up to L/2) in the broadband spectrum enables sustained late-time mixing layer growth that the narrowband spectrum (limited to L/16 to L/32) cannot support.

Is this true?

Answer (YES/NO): YES